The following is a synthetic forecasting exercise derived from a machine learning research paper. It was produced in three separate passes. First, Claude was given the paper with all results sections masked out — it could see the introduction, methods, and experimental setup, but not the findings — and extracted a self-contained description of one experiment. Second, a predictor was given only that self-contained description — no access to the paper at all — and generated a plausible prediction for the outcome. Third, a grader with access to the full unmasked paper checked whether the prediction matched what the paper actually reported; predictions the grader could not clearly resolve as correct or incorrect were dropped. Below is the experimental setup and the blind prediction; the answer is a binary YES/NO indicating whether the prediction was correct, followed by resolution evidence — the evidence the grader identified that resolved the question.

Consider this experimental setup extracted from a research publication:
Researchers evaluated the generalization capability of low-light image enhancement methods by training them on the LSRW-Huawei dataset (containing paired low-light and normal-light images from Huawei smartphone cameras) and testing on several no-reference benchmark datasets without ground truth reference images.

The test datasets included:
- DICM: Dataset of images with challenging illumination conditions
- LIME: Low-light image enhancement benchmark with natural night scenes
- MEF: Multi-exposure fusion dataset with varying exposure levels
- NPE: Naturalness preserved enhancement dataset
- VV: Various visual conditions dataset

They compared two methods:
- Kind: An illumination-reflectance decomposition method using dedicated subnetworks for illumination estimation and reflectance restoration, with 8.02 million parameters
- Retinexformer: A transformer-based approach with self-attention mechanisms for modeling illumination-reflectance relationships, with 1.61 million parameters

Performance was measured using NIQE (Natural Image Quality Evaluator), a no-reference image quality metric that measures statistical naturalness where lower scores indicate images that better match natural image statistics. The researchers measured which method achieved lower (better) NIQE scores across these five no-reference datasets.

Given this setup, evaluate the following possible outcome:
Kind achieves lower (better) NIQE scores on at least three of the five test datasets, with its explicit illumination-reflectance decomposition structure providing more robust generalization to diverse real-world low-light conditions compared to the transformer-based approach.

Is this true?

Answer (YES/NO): NO